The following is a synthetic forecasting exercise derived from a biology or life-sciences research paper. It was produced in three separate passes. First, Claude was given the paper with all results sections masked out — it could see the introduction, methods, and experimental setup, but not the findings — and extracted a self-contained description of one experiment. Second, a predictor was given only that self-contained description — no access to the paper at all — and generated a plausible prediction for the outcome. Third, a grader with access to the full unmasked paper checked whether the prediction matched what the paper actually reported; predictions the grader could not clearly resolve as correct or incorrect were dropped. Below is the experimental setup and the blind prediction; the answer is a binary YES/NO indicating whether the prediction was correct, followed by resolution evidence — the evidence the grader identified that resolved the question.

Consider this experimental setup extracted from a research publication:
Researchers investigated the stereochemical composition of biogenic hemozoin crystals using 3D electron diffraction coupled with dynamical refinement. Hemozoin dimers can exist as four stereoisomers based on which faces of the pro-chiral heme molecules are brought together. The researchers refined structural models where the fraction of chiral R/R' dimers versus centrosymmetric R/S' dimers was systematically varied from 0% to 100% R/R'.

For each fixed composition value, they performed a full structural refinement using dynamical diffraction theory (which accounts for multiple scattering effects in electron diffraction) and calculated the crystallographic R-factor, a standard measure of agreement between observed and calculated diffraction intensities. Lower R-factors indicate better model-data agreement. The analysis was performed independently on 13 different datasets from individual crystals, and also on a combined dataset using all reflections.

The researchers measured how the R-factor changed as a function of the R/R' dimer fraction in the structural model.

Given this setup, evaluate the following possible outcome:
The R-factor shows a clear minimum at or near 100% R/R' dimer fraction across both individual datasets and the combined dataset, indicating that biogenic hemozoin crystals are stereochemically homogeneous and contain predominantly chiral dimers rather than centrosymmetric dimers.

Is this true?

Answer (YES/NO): NO